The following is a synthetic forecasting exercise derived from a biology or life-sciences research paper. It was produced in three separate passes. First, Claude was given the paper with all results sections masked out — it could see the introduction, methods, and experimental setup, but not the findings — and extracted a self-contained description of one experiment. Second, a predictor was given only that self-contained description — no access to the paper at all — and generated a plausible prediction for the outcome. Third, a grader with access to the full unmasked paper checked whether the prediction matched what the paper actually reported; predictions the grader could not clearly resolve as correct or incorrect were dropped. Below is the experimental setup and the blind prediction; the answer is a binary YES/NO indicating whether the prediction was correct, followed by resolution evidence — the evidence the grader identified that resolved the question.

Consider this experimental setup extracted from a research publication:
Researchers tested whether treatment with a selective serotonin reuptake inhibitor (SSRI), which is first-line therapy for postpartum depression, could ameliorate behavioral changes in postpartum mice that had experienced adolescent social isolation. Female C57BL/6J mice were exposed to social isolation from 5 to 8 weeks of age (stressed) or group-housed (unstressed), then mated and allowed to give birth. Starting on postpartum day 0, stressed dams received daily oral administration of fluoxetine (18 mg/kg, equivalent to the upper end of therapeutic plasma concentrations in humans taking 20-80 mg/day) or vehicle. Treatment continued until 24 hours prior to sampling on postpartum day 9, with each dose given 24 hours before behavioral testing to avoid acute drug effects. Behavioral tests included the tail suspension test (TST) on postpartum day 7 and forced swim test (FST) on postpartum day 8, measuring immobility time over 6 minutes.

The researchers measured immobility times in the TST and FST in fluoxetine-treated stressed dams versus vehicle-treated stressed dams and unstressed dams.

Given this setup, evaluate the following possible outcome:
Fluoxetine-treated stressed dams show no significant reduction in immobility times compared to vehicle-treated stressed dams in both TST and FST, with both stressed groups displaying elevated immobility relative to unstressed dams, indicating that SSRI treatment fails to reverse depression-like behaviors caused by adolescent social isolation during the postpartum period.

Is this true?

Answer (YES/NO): YES